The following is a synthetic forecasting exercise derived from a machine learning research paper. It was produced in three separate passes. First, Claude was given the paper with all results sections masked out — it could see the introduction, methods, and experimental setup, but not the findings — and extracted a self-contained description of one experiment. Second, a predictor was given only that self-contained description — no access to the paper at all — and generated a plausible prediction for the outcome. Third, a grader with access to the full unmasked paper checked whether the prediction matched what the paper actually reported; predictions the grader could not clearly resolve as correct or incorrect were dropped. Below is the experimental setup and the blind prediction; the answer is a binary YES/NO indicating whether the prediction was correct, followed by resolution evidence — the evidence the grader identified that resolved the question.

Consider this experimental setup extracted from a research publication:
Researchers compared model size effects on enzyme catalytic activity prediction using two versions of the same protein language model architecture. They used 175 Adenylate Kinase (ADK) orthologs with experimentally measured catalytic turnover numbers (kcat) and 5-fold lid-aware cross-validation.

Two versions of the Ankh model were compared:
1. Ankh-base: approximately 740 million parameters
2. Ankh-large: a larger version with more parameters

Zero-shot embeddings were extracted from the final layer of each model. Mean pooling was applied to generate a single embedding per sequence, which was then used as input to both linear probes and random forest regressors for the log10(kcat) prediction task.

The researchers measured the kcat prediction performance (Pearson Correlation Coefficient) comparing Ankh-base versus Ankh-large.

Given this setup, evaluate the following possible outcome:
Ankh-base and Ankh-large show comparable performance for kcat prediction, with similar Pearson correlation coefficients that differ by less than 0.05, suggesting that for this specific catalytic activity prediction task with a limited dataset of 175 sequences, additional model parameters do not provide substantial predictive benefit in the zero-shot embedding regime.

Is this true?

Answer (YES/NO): YES